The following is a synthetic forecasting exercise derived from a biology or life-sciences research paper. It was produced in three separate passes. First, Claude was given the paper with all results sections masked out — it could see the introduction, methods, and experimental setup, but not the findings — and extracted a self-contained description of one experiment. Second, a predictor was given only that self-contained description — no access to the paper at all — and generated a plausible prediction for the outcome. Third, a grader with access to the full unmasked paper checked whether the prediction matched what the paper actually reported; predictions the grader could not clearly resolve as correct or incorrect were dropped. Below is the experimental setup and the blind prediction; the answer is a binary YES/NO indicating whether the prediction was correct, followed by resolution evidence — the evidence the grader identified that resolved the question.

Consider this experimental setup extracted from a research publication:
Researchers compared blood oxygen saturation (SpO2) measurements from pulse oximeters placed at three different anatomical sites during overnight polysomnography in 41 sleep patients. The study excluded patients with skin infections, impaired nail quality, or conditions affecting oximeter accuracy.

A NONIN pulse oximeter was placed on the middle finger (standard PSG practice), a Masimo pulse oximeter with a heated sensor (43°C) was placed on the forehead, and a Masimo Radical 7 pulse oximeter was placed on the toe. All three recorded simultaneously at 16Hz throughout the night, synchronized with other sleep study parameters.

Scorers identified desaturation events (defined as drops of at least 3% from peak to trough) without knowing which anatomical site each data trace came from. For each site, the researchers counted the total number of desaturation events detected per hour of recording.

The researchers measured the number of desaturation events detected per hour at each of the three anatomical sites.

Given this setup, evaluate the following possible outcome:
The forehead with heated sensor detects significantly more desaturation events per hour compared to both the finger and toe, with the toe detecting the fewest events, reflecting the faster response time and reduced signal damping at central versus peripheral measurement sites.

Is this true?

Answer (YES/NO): NO